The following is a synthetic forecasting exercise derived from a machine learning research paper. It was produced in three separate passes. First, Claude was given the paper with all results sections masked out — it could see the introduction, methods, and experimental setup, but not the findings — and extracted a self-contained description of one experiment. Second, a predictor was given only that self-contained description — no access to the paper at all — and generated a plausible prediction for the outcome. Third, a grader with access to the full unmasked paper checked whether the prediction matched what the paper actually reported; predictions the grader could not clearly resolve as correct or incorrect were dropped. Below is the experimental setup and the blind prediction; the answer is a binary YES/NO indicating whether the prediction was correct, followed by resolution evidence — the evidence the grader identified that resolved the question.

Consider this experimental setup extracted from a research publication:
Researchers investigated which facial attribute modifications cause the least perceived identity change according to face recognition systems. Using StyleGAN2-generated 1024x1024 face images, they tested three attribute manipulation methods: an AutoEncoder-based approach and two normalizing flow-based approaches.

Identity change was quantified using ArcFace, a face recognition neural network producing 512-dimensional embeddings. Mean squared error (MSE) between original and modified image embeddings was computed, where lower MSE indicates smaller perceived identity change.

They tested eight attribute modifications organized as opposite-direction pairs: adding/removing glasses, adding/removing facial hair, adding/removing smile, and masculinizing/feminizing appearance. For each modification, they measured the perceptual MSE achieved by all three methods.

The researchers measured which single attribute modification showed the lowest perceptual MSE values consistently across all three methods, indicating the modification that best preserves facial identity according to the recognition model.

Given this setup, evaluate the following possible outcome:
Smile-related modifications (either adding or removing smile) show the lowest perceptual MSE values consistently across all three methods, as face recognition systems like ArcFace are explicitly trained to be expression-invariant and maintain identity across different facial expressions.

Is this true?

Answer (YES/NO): NO